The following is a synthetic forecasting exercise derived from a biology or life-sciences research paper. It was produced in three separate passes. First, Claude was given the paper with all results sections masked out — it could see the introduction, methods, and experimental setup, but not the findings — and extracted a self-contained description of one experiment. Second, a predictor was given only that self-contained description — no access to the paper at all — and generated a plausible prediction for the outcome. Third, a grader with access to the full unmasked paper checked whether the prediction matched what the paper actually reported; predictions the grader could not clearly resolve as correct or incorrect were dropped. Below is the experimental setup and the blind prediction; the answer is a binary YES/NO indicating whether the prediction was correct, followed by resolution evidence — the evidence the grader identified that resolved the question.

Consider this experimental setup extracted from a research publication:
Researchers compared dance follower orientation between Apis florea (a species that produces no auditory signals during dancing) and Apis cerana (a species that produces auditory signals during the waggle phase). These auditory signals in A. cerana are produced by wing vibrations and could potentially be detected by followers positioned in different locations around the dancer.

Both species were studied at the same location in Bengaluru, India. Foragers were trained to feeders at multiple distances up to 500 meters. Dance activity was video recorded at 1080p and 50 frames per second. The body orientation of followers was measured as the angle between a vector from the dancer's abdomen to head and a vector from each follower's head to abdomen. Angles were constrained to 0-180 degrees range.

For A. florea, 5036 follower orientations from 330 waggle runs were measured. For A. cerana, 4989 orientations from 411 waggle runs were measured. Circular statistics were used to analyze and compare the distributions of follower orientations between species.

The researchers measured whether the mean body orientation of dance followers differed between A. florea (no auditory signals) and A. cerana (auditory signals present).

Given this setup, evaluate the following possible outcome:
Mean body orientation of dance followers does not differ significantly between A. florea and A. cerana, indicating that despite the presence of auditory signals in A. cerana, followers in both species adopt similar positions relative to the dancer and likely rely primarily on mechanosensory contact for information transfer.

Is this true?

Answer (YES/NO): YES